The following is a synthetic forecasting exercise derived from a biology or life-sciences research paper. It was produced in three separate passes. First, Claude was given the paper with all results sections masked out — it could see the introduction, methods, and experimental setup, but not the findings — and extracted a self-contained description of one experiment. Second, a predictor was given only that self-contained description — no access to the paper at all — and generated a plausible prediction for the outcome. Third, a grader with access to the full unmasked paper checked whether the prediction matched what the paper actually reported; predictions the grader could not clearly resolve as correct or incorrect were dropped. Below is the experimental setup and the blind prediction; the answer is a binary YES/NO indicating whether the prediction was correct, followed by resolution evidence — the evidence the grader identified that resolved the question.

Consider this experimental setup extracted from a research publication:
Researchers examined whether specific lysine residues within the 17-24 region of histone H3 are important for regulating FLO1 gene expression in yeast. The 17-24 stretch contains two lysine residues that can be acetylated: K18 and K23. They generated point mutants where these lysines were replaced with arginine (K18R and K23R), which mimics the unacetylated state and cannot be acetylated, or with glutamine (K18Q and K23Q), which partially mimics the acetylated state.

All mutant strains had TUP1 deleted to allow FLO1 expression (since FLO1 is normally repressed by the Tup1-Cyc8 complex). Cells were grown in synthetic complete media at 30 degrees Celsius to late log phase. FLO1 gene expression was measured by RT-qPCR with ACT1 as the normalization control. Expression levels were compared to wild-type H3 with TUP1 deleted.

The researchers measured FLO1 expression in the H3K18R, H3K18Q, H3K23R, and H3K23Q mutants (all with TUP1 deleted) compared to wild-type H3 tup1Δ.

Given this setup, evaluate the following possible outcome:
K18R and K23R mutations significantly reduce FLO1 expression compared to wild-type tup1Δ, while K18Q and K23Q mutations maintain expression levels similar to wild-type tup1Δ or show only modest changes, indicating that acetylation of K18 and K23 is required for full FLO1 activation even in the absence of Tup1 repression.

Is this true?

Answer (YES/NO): NO